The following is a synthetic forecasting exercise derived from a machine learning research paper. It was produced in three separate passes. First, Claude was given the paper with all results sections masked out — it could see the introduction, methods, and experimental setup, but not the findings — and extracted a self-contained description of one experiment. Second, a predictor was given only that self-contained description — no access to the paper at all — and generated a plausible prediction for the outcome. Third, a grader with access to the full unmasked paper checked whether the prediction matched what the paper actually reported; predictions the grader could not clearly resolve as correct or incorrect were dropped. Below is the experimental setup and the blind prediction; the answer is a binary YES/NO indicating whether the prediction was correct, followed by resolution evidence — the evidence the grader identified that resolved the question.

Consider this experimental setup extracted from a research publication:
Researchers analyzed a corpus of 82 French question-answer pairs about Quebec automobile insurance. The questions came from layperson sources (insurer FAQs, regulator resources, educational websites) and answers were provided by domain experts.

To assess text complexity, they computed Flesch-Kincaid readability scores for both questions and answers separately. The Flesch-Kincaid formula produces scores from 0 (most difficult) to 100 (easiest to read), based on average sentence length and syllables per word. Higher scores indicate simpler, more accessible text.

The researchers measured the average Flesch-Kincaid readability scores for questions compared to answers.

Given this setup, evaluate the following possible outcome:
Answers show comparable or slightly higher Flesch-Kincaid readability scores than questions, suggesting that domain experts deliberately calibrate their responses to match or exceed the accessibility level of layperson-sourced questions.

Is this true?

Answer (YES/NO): NO